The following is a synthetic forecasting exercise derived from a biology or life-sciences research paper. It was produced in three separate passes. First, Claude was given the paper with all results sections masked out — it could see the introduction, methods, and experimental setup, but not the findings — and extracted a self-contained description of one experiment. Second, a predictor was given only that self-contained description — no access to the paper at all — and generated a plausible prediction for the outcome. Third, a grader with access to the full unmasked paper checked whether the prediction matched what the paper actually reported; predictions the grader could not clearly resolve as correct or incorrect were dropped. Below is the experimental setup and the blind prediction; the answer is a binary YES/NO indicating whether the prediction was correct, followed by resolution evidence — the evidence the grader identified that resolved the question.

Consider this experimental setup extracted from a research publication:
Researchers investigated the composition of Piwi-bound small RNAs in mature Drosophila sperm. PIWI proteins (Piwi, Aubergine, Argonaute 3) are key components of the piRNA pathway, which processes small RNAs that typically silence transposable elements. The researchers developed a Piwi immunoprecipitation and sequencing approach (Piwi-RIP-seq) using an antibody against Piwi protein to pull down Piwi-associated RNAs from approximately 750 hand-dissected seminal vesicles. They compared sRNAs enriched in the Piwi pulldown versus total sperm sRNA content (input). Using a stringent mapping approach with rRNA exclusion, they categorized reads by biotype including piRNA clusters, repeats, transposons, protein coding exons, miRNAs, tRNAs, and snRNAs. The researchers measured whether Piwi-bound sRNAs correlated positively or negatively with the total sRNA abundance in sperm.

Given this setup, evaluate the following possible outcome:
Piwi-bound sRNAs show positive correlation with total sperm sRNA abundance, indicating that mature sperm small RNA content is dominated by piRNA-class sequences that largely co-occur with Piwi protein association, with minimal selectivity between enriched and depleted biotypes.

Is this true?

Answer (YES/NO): NO